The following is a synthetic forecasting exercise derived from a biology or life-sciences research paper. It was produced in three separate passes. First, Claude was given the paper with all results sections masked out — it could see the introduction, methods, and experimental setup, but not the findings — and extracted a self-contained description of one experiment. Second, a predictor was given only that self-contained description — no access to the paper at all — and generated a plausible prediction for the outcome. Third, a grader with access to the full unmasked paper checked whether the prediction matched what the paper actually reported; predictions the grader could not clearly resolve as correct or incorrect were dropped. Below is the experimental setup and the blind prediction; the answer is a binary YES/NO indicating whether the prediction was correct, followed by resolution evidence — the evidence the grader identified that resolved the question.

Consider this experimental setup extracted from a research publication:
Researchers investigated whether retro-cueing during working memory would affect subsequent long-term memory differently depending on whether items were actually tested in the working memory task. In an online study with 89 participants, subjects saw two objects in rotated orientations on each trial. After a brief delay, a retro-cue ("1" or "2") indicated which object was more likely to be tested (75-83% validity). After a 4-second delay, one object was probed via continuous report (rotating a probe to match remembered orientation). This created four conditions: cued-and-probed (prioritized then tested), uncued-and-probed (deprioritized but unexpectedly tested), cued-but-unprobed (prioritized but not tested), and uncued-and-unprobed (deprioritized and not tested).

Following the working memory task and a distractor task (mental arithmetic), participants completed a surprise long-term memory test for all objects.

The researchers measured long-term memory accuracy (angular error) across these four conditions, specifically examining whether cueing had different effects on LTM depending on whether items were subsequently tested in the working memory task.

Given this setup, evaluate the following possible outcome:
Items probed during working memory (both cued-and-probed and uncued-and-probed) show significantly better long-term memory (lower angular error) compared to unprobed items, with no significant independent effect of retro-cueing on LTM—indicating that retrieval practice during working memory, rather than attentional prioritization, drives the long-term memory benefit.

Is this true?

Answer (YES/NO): NO